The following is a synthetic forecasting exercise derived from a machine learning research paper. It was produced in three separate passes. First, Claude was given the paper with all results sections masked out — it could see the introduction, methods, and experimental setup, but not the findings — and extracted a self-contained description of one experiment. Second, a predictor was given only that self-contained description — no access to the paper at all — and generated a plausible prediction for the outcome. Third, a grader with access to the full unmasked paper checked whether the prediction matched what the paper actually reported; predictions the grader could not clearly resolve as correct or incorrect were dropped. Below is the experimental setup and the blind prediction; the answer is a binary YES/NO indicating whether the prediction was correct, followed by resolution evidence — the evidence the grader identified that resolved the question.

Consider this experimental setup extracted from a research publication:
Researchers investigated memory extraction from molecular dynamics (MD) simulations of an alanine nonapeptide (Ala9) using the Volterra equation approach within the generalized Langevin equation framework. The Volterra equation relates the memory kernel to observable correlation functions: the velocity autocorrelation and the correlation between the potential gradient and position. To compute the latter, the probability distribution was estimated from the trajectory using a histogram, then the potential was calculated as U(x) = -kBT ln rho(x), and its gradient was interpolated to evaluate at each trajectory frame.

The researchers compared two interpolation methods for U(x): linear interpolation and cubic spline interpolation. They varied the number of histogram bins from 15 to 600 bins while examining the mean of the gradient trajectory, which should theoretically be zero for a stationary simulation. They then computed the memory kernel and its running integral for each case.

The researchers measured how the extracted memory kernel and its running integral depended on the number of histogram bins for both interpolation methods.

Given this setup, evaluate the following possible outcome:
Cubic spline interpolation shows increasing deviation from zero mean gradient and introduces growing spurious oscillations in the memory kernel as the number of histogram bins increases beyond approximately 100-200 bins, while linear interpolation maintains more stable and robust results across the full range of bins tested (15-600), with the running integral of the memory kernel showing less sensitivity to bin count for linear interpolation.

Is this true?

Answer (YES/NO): NO